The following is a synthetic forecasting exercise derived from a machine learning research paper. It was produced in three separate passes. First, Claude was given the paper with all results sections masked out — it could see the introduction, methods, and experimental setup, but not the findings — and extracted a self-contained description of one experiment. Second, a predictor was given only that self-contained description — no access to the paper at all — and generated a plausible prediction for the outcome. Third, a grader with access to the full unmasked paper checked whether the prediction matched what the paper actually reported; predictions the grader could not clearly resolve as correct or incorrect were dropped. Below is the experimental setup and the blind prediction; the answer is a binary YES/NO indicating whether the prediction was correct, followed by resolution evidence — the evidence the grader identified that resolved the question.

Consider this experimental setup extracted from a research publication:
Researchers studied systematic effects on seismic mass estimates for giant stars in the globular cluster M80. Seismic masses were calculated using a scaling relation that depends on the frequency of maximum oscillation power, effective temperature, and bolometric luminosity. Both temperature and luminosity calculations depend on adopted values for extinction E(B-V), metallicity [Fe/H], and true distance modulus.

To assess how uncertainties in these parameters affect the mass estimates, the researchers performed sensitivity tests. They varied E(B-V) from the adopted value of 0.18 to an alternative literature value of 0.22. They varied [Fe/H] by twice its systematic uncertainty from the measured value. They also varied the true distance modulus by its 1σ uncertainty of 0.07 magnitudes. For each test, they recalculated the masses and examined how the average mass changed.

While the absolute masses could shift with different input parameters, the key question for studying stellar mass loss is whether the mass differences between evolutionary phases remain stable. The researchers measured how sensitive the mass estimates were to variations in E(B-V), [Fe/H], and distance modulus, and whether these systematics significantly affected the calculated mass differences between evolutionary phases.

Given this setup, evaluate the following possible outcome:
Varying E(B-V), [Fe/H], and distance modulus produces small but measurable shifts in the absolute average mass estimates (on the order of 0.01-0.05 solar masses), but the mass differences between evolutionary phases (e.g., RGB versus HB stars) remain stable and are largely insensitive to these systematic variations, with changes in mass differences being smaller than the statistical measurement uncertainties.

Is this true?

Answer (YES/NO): NO